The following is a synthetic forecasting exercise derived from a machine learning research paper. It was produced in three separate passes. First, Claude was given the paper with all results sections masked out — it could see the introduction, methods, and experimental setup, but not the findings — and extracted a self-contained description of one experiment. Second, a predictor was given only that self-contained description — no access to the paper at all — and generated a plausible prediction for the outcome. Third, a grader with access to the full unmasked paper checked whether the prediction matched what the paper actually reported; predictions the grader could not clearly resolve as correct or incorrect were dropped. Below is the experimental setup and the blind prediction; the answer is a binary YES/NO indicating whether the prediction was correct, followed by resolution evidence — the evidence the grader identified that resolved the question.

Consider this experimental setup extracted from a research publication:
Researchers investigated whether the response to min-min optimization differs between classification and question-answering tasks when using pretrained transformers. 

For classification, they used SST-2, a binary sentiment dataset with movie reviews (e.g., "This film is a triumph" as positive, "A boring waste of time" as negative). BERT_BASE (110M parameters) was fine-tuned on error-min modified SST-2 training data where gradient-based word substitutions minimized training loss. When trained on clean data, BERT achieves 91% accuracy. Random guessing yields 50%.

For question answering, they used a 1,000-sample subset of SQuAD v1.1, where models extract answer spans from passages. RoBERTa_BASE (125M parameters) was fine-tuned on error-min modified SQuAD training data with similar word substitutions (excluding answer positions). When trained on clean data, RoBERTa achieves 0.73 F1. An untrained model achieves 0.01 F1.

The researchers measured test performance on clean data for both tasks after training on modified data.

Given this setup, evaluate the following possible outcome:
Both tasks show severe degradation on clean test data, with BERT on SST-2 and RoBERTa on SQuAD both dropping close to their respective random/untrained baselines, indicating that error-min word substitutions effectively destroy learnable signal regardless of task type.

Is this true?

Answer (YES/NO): NO